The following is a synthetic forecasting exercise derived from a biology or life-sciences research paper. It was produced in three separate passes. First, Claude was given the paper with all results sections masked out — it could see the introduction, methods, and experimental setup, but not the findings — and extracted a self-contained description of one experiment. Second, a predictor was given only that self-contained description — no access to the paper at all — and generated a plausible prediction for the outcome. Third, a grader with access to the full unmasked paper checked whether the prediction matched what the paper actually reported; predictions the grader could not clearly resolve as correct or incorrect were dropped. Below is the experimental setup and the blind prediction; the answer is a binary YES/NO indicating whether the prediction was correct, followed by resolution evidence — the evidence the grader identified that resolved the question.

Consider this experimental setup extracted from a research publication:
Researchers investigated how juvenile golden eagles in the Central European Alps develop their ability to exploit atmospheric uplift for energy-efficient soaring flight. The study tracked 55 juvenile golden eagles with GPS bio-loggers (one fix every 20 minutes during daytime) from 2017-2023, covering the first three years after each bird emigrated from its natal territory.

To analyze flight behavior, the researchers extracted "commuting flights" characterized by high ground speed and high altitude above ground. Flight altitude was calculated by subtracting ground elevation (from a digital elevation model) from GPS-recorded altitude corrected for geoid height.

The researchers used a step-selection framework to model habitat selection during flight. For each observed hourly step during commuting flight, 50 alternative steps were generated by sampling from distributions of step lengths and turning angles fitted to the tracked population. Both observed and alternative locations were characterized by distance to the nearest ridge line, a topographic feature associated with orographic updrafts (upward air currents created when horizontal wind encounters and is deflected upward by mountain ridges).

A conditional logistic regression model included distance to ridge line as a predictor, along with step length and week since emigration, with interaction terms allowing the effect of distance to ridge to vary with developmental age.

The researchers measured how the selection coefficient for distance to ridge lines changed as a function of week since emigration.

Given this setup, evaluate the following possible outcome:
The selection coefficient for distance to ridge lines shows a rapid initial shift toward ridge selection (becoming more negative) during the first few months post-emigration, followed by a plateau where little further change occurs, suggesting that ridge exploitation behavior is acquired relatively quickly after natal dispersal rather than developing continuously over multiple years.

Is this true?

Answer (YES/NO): NO